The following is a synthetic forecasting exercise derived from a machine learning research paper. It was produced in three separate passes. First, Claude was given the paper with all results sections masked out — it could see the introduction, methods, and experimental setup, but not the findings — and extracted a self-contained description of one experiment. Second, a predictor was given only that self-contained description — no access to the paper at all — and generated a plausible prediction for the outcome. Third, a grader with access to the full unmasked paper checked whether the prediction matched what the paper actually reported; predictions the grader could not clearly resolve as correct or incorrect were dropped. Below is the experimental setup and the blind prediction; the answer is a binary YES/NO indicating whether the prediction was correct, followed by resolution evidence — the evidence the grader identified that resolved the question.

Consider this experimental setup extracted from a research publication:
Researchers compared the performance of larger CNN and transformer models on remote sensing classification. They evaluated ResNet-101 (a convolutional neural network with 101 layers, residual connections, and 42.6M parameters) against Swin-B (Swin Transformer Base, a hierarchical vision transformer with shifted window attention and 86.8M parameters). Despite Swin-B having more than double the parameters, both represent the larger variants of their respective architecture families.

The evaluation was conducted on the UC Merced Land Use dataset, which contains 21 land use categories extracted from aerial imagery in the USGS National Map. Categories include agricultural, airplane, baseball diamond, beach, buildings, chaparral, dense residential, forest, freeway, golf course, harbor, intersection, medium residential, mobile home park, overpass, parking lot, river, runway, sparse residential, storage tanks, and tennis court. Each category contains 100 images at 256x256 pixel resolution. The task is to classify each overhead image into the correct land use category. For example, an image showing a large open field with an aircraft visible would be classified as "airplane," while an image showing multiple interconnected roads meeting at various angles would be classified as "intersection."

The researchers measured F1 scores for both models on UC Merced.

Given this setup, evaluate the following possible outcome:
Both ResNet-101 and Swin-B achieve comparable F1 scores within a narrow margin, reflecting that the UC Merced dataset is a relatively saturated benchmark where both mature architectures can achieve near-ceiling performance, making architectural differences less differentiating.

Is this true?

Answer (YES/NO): YES